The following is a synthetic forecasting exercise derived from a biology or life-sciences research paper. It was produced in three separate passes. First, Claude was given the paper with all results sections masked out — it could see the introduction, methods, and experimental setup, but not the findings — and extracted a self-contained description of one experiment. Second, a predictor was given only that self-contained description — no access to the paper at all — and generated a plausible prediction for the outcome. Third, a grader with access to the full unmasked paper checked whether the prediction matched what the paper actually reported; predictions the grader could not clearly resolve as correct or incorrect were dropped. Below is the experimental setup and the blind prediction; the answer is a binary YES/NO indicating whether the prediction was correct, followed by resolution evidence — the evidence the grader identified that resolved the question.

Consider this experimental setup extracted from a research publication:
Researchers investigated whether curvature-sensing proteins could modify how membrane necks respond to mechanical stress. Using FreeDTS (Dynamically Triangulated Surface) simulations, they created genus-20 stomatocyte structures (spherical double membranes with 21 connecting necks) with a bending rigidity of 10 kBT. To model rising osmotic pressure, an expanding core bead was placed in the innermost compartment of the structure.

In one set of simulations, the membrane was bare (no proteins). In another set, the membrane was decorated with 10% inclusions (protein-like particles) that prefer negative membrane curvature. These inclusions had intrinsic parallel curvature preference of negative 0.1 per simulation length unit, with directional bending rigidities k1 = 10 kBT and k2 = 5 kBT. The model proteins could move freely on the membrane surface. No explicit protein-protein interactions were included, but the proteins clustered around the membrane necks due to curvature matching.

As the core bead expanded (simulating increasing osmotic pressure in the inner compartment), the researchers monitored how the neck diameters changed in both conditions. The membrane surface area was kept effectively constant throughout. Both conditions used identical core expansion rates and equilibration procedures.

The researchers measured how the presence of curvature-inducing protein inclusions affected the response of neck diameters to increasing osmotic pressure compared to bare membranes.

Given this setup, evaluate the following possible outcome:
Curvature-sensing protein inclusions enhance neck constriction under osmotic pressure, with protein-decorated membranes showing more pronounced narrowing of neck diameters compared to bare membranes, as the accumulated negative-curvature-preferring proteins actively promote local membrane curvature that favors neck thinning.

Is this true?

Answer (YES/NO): NO